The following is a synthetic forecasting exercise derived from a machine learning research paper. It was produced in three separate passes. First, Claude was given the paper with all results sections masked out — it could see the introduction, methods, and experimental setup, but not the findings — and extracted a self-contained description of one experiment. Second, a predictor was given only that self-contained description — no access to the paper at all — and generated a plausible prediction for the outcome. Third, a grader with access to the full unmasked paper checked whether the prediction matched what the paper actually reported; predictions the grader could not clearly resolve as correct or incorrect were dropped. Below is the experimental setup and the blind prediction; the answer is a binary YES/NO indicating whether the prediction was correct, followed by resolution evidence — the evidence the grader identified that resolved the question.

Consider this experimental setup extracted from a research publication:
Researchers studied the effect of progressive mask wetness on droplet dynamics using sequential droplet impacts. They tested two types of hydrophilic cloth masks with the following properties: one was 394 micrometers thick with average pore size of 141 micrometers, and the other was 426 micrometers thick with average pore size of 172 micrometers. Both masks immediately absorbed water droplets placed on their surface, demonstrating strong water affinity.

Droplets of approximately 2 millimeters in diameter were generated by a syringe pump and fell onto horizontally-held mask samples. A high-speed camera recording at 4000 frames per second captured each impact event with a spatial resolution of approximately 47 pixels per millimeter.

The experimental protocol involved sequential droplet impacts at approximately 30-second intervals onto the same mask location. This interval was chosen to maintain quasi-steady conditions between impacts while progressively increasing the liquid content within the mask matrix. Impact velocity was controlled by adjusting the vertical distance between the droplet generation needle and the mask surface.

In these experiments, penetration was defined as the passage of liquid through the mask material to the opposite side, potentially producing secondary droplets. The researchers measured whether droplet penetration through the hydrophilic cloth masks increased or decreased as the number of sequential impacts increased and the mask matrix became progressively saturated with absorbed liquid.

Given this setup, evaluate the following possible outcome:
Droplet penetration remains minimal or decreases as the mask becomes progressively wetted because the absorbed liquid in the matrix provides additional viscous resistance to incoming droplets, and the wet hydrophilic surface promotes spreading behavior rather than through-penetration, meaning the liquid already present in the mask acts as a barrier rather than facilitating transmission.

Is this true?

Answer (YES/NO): YES